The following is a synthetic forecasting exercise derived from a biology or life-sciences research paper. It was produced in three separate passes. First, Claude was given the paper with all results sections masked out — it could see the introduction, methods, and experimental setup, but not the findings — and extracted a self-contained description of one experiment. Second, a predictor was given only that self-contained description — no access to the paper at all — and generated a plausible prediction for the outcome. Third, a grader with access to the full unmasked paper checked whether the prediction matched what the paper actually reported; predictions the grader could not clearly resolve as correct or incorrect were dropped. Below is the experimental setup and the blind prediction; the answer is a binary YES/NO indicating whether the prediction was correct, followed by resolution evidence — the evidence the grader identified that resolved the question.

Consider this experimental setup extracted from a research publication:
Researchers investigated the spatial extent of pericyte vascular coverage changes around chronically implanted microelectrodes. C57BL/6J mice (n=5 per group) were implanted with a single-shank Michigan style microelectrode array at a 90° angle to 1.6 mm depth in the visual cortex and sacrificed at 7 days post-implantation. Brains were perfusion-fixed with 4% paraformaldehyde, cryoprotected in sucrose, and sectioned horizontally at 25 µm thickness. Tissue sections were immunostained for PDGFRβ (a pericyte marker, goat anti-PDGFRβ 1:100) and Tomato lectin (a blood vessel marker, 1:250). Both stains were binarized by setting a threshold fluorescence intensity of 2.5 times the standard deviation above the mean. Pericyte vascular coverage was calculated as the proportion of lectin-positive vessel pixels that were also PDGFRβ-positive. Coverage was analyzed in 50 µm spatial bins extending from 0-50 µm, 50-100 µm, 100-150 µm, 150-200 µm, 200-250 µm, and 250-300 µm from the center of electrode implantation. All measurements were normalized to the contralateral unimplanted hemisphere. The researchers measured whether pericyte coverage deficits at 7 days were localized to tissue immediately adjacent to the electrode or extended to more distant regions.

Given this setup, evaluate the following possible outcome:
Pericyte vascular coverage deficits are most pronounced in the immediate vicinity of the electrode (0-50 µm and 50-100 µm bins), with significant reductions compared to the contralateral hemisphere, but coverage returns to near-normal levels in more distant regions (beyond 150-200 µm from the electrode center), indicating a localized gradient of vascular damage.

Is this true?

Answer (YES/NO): NO